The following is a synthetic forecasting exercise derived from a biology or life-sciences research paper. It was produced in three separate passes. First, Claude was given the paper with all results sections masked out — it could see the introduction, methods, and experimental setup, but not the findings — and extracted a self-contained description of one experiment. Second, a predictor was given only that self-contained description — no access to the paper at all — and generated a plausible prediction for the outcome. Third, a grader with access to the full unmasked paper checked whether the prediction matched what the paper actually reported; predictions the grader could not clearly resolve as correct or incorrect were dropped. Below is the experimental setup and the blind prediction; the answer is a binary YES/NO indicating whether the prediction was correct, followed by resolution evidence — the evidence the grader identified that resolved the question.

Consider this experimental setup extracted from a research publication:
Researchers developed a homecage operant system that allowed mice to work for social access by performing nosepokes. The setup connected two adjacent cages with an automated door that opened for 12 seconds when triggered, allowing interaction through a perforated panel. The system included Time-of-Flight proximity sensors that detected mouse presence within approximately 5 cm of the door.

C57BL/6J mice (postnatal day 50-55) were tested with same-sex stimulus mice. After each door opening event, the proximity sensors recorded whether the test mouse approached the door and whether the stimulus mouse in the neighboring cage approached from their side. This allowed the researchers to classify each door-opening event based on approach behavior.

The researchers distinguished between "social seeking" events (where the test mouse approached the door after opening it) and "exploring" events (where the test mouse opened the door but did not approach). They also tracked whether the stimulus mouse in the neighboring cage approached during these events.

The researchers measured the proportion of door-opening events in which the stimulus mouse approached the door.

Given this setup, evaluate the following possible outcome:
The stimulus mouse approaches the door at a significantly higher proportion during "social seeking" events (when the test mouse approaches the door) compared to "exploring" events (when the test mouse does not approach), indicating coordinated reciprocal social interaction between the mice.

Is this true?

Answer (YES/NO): YES